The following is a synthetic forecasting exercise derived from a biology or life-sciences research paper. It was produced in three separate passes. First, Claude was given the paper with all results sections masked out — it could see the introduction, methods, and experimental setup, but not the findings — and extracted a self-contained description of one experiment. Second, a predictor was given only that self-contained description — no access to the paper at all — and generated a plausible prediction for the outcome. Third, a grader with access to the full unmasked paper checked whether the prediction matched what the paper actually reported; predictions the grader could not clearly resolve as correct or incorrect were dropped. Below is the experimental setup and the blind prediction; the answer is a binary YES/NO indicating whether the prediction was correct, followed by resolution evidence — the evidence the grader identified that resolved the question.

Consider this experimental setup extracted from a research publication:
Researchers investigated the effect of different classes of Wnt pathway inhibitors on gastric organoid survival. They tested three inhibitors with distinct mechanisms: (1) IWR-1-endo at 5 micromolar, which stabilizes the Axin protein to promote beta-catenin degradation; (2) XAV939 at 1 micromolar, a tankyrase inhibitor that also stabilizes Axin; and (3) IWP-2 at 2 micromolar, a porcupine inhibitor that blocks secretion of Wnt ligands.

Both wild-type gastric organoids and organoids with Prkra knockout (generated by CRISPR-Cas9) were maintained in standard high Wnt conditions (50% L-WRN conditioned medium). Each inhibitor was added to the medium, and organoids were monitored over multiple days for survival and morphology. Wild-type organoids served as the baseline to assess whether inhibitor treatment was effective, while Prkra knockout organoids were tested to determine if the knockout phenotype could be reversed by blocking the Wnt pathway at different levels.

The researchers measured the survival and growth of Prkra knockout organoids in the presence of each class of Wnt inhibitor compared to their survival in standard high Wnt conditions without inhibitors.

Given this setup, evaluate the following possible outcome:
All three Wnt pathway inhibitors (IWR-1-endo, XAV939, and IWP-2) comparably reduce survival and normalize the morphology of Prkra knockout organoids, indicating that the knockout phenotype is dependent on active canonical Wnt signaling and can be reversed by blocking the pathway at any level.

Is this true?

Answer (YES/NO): NO